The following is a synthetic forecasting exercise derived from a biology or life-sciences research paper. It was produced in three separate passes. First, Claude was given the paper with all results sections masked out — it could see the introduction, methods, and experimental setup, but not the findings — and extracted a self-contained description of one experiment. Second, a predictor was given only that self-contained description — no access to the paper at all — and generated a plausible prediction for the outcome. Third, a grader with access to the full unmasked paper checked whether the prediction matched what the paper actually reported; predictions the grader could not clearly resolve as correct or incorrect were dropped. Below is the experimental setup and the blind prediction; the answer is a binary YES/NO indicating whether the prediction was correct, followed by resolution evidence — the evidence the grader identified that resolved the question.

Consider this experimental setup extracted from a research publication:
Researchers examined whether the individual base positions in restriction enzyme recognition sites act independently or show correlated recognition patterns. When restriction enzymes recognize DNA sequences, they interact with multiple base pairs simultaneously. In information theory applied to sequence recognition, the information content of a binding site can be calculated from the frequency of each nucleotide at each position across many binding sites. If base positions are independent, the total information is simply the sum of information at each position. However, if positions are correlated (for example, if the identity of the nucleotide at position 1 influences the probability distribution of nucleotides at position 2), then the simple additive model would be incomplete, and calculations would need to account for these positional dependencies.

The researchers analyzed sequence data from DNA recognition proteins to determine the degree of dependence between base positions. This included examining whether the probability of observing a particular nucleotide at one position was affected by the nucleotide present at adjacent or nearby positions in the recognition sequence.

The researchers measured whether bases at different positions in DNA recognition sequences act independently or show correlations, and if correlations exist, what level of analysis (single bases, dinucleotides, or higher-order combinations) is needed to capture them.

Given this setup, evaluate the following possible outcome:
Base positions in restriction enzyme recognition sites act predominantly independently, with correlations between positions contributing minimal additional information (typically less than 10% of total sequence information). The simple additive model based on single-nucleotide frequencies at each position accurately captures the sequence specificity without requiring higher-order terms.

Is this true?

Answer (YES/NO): NO